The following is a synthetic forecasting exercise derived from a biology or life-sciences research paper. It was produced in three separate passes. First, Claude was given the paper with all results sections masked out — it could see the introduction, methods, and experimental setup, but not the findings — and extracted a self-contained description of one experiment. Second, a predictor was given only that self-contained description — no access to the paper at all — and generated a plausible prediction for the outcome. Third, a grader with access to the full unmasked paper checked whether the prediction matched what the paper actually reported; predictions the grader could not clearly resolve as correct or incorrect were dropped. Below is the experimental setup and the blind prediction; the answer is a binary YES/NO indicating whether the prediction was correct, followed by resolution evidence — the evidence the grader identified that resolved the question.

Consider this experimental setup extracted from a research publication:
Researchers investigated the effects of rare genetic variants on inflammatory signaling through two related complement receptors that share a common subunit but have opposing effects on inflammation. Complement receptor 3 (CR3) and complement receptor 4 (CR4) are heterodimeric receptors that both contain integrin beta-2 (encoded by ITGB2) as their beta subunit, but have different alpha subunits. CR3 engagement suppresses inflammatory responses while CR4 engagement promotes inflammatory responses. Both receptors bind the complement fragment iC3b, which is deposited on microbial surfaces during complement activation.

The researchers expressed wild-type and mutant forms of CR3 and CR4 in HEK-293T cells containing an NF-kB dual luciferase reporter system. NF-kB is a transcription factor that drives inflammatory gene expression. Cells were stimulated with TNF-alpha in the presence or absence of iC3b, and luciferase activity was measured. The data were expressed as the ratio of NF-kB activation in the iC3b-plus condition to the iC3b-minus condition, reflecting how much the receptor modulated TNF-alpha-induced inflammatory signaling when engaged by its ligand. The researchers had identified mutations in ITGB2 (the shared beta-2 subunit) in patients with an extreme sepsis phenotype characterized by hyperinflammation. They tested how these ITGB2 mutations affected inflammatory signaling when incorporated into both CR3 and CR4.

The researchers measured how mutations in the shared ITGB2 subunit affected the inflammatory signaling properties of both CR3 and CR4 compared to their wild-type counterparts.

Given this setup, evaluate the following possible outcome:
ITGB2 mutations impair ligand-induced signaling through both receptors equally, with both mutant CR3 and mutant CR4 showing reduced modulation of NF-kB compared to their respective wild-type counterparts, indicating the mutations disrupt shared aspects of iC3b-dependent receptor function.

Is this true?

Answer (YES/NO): NO